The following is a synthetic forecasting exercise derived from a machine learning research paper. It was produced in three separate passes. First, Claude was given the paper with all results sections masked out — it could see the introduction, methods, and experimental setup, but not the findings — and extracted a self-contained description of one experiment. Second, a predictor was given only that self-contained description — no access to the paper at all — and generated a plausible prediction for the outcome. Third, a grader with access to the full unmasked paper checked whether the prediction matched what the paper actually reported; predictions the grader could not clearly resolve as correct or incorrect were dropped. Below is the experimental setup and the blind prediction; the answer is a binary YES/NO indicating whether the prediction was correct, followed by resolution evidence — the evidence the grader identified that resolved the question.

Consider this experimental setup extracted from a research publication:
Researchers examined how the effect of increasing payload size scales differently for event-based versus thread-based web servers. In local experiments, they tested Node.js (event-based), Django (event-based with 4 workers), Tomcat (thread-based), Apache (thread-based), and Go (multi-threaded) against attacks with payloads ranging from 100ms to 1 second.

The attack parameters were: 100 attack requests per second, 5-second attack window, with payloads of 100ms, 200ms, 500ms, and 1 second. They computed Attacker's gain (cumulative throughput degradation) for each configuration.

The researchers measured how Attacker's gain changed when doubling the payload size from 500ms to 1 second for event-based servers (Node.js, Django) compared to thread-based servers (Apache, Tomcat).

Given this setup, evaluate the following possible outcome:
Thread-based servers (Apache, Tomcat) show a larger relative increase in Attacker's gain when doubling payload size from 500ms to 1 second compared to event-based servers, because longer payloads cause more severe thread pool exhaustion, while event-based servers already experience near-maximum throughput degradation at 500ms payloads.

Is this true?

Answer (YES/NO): NO